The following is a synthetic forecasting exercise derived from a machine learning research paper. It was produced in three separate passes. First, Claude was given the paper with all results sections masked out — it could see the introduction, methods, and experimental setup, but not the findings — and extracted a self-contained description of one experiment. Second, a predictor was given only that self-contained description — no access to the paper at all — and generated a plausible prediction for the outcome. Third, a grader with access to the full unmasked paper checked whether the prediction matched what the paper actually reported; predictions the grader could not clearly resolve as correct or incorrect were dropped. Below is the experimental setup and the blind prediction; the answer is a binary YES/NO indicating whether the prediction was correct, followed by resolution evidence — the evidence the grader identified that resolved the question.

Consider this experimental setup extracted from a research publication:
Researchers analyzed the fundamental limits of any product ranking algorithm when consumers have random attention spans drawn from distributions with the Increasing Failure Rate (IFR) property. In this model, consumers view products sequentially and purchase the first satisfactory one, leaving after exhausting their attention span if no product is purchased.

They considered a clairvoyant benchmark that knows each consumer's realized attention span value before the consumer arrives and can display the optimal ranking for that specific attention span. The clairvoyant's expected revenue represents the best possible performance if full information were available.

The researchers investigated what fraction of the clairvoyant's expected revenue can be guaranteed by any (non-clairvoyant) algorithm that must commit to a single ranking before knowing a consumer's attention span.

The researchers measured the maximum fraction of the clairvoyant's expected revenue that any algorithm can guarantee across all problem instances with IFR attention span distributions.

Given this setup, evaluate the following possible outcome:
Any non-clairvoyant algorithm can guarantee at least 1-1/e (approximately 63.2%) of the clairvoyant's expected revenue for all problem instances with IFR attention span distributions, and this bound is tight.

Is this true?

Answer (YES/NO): NO